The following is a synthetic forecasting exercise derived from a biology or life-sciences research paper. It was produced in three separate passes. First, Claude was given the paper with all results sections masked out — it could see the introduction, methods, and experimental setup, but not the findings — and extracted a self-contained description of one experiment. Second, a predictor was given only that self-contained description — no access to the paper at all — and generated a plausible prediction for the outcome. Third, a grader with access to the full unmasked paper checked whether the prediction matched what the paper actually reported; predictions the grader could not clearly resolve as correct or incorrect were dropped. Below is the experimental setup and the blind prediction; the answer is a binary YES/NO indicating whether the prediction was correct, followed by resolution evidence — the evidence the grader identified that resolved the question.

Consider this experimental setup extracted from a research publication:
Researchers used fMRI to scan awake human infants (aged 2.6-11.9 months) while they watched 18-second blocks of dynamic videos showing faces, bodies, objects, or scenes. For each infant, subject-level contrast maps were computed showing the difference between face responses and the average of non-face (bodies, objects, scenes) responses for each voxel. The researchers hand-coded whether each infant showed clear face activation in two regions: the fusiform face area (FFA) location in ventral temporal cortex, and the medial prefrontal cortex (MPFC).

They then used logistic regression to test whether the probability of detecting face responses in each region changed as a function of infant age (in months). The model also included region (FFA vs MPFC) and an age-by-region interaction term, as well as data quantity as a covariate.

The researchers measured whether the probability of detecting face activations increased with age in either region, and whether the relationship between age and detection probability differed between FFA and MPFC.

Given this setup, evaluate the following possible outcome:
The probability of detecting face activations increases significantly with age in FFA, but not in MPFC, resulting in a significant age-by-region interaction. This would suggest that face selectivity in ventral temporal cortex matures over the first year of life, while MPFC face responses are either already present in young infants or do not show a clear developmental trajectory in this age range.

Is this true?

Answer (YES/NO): NO